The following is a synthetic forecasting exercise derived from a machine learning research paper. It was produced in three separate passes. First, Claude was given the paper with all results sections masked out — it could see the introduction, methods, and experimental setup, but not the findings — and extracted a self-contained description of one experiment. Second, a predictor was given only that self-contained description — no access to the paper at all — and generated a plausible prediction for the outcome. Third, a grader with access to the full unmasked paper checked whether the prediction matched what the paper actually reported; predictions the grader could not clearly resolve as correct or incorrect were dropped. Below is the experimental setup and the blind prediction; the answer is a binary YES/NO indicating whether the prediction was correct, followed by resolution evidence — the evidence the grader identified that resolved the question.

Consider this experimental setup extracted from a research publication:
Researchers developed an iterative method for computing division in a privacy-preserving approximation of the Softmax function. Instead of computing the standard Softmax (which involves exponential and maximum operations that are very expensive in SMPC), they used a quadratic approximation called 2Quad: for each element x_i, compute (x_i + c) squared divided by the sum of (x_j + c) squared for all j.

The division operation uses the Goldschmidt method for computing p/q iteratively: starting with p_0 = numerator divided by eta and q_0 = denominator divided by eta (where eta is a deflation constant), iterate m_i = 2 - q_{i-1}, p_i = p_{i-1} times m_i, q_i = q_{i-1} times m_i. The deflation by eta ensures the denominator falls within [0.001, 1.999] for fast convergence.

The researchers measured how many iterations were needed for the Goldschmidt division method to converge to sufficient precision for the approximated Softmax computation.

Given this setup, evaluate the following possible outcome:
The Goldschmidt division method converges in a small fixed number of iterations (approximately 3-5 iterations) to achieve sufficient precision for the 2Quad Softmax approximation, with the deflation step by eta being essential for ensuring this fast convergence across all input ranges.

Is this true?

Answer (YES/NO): NO